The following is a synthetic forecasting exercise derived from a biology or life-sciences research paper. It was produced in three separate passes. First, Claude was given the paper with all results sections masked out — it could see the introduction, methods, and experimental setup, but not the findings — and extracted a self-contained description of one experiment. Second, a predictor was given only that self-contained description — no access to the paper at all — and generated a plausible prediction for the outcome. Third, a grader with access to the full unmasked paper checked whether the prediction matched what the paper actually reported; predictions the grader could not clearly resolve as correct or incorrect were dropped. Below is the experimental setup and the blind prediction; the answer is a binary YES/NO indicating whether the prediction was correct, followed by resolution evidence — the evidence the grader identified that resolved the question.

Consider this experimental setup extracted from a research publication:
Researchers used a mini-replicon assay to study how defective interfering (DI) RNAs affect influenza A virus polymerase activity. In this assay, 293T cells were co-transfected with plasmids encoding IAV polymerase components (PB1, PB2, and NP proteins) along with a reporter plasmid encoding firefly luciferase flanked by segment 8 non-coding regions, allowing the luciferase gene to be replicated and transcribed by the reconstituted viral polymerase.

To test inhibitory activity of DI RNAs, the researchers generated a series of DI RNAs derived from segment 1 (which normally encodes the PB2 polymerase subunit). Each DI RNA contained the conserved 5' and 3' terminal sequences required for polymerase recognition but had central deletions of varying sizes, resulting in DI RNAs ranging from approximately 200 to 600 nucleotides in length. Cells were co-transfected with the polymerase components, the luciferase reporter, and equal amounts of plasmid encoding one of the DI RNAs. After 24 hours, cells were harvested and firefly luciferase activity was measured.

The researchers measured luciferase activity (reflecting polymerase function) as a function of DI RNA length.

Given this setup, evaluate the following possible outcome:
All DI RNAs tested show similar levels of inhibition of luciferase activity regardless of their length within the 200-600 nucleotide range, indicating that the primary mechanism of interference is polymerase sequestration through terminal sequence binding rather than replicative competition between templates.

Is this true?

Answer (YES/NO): NO